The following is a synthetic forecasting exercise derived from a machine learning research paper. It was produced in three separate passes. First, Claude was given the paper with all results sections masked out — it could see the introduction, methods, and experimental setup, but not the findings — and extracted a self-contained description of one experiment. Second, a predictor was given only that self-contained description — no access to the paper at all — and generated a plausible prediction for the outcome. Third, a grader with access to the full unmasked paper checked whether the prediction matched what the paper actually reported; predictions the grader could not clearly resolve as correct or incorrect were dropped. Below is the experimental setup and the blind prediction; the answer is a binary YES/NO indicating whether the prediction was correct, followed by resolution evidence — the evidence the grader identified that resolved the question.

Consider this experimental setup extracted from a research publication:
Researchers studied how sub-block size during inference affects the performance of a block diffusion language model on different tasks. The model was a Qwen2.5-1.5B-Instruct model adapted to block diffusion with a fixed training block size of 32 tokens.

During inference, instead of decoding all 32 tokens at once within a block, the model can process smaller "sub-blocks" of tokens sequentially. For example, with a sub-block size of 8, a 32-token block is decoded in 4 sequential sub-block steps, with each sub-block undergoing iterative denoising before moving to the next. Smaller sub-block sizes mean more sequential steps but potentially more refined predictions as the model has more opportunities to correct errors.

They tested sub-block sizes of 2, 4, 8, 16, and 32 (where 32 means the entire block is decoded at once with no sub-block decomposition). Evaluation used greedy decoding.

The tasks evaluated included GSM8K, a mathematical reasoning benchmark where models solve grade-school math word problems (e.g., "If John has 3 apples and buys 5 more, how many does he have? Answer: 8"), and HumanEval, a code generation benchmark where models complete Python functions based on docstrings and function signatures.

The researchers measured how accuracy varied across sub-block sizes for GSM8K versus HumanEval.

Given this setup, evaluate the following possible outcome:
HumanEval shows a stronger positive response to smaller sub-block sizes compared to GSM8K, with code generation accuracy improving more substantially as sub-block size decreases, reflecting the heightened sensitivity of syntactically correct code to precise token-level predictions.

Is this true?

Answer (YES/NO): NO